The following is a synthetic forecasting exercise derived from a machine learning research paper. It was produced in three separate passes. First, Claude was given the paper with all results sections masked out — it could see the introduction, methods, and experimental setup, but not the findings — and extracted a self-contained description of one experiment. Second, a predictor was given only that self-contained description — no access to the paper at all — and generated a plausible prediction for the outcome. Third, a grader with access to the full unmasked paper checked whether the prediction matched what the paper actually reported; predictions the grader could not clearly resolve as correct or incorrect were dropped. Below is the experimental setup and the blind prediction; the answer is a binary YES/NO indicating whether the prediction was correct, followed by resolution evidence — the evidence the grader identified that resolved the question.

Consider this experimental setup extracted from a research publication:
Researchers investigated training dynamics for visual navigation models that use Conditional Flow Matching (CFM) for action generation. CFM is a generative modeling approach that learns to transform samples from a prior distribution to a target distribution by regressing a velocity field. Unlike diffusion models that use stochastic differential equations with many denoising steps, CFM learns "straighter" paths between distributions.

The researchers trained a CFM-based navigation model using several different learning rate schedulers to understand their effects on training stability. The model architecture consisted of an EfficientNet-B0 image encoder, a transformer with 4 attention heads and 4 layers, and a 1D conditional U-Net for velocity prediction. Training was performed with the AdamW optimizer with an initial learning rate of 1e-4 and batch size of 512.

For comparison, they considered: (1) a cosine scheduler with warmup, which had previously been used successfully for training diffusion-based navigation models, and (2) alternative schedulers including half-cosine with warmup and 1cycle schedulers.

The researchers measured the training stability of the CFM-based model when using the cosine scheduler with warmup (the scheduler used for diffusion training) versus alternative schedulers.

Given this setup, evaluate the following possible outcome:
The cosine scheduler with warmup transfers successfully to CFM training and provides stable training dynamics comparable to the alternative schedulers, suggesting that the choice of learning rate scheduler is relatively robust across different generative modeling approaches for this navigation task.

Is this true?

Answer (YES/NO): NO